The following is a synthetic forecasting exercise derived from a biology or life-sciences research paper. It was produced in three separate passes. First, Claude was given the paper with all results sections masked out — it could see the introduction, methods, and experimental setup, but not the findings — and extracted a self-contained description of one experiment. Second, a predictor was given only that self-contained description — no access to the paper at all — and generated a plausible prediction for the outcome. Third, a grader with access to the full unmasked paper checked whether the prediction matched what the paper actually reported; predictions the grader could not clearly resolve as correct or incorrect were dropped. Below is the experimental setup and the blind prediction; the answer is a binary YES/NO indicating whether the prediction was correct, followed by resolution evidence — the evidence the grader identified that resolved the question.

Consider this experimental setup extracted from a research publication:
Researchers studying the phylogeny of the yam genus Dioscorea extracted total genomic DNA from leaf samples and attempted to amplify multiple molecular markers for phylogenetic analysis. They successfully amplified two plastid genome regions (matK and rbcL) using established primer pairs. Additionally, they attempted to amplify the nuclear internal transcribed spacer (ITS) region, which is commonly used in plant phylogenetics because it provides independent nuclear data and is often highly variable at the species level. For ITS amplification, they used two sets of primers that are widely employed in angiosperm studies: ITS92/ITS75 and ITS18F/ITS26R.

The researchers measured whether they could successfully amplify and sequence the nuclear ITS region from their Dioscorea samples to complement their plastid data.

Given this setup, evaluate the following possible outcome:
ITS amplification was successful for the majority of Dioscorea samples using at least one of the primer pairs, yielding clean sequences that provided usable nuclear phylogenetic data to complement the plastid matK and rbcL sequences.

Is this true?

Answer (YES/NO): NO